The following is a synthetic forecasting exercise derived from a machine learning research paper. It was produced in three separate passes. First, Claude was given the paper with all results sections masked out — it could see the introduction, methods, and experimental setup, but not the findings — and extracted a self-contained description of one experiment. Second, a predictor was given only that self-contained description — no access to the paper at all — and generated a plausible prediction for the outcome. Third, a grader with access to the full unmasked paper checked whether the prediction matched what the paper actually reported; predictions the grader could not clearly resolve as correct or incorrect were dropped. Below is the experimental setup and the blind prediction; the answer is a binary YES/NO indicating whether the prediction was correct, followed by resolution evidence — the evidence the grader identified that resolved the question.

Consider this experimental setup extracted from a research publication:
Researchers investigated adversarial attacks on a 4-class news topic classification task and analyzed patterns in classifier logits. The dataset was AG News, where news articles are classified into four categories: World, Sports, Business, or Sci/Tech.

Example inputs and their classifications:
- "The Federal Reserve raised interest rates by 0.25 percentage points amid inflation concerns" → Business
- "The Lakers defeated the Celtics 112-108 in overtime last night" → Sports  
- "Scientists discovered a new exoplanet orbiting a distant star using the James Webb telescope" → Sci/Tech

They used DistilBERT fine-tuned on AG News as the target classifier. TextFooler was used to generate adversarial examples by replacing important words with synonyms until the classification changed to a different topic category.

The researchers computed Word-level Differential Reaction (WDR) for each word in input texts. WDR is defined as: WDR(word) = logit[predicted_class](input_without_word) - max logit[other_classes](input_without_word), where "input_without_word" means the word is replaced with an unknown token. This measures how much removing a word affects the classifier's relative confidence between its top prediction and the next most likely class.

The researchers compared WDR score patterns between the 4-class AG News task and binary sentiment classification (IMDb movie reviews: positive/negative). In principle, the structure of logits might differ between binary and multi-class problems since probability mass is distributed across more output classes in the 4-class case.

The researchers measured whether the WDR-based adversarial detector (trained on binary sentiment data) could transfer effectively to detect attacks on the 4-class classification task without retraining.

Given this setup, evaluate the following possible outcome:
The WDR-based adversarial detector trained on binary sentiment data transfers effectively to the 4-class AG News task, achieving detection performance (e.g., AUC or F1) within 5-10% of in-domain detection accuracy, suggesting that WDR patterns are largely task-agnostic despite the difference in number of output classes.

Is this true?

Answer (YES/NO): YES